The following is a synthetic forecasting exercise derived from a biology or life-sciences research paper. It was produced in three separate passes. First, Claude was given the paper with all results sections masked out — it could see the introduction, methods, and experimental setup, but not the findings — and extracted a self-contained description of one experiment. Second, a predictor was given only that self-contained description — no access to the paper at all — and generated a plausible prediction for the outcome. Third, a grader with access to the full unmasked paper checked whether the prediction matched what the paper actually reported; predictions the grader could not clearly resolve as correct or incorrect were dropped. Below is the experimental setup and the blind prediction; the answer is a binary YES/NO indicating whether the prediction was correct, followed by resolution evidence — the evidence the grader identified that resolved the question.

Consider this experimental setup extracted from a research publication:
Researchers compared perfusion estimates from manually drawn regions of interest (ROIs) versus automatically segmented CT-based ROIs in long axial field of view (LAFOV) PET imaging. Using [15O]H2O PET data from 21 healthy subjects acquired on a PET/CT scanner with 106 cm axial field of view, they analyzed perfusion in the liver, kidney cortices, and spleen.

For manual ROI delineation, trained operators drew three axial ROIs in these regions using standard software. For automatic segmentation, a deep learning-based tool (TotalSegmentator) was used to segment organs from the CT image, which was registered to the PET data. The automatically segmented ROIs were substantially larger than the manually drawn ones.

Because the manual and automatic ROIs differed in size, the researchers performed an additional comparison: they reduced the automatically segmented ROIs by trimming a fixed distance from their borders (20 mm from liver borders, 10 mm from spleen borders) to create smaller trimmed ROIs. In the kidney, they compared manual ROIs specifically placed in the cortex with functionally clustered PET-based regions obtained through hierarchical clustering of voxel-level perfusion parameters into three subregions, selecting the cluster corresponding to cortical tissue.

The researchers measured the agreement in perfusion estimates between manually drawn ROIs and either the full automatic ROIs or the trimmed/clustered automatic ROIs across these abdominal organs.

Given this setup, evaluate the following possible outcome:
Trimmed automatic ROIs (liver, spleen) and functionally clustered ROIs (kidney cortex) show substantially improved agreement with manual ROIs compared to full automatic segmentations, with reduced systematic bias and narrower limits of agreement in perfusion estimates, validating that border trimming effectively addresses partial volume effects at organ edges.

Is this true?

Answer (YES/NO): NO